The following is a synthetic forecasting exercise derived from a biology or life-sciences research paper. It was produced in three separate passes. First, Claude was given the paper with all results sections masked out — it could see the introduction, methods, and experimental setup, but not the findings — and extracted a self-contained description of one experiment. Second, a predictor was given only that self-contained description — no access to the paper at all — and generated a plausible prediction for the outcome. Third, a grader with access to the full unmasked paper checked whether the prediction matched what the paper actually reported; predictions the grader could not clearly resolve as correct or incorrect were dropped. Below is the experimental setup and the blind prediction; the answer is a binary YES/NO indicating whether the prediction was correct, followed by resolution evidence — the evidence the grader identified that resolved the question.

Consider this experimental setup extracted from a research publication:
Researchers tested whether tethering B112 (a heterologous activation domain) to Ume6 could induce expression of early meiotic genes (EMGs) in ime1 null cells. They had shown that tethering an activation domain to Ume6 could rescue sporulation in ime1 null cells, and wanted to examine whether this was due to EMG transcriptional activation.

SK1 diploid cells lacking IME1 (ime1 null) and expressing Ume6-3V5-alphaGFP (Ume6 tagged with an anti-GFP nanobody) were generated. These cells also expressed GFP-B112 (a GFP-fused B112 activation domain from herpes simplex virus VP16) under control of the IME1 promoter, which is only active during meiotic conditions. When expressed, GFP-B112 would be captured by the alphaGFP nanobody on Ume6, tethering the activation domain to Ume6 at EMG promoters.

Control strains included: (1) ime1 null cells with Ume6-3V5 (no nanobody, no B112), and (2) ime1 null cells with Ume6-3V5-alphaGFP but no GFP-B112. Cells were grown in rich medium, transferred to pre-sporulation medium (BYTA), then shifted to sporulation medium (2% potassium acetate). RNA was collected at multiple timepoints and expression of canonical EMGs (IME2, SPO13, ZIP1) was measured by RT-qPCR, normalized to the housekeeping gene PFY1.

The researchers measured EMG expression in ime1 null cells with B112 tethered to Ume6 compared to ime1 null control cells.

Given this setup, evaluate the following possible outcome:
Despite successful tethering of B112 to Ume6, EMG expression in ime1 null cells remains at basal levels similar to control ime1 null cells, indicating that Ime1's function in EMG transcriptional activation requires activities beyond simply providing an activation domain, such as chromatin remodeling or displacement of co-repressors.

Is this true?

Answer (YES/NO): NO